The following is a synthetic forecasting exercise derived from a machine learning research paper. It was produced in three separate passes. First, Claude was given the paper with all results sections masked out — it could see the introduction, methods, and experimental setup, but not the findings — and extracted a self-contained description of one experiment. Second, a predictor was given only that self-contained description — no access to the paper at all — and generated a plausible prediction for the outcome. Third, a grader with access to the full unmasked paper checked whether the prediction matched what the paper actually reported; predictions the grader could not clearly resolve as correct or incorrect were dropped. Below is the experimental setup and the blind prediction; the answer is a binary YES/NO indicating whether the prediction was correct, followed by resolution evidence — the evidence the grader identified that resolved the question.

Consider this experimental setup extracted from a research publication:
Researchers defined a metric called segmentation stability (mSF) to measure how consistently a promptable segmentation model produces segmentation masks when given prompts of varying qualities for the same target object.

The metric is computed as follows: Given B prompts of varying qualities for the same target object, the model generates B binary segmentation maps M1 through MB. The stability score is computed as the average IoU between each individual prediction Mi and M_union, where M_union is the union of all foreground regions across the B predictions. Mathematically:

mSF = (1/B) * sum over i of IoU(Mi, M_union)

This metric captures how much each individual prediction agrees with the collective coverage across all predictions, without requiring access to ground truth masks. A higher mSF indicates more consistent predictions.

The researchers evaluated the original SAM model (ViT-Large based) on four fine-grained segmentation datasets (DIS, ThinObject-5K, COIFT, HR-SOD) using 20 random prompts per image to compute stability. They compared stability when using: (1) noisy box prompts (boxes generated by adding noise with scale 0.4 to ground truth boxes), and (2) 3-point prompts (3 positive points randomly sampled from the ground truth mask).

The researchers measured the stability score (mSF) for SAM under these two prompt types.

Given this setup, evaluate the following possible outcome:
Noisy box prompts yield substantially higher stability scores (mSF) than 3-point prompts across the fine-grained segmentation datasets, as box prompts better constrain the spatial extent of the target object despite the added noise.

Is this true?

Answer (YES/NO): NO